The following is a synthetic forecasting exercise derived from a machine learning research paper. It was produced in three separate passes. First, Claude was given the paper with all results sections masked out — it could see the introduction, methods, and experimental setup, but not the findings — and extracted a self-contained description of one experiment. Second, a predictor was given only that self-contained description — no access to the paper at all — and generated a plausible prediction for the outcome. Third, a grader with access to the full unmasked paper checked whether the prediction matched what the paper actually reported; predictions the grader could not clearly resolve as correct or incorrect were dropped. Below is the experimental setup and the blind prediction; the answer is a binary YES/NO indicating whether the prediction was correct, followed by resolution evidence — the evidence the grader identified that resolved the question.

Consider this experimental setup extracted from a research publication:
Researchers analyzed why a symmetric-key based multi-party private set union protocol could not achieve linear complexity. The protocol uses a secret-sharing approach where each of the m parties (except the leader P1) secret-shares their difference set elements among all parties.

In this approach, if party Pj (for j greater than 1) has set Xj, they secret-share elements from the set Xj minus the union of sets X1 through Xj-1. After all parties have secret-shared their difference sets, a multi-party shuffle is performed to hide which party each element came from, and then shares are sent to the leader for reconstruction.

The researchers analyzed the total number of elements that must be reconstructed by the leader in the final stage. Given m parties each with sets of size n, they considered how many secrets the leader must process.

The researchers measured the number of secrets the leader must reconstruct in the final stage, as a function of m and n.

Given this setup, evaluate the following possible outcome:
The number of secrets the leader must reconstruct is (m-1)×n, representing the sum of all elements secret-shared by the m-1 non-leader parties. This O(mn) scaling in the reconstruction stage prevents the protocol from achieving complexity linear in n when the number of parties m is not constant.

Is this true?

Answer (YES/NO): YES